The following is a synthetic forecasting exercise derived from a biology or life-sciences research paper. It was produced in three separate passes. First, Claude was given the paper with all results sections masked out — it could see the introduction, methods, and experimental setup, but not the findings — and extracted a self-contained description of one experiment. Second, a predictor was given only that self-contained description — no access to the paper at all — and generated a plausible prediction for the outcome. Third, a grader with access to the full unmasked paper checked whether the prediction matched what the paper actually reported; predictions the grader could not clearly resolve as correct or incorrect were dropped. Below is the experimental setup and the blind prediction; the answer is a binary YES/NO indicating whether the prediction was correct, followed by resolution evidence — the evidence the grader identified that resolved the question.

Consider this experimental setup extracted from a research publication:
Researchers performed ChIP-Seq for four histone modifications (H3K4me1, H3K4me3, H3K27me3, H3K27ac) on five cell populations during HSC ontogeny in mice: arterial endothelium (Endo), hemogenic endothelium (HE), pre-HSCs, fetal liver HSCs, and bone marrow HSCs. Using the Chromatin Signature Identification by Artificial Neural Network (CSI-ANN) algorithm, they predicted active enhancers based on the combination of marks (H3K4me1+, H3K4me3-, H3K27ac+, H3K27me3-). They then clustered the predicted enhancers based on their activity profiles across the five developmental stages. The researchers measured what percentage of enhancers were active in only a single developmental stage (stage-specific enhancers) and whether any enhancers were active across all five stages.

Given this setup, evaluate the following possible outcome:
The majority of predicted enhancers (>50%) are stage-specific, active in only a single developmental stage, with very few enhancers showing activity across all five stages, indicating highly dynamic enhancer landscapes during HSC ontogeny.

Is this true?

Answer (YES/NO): NO